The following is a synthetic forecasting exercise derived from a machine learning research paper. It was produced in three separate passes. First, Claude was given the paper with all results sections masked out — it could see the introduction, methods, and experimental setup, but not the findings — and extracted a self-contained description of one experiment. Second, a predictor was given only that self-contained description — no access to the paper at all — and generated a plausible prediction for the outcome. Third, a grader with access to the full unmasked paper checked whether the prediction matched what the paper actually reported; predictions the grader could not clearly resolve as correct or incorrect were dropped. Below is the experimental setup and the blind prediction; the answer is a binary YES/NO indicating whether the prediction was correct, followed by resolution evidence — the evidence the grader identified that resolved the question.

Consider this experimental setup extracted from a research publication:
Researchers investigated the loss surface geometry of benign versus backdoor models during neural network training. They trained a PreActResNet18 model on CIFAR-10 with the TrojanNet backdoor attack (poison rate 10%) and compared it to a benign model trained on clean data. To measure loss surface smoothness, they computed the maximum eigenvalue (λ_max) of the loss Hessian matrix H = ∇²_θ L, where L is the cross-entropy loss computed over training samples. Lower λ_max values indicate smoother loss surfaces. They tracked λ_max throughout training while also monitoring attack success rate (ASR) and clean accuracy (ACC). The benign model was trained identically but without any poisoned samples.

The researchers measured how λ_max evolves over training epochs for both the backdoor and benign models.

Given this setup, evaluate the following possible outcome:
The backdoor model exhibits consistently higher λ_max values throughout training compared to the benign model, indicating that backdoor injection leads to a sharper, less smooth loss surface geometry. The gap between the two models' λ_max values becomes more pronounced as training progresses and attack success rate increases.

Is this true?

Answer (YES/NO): NO